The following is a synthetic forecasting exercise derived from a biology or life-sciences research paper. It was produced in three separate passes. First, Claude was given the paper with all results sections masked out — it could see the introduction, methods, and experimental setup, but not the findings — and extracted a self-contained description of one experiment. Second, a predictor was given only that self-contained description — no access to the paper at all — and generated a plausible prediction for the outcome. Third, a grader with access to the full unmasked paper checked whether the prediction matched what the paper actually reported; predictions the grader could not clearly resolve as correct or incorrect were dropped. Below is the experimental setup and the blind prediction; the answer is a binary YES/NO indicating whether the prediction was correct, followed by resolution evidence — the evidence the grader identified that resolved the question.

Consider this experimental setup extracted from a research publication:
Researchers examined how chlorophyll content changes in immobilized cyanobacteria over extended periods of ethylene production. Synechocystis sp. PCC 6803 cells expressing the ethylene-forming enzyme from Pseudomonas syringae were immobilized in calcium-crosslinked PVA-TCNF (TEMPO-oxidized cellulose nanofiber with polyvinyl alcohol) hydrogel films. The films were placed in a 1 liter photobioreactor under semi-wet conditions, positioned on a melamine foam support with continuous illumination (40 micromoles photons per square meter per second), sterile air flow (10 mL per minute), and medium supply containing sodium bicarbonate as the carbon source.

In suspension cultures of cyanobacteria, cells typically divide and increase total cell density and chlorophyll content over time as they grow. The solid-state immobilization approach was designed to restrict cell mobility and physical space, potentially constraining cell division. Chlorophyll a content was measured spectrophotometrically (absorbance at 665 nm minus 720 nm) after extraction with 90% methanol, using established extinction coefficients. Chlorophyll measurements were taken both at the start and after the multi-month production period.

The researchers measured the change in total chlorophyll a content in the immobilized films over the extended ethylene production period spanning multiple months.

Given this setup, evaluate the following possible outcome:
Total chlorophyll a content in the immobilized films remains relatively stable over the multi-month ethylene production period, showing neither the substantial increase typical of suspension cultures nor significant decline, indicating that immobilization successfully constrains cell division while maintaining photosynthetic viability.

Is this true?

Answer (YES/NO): NO